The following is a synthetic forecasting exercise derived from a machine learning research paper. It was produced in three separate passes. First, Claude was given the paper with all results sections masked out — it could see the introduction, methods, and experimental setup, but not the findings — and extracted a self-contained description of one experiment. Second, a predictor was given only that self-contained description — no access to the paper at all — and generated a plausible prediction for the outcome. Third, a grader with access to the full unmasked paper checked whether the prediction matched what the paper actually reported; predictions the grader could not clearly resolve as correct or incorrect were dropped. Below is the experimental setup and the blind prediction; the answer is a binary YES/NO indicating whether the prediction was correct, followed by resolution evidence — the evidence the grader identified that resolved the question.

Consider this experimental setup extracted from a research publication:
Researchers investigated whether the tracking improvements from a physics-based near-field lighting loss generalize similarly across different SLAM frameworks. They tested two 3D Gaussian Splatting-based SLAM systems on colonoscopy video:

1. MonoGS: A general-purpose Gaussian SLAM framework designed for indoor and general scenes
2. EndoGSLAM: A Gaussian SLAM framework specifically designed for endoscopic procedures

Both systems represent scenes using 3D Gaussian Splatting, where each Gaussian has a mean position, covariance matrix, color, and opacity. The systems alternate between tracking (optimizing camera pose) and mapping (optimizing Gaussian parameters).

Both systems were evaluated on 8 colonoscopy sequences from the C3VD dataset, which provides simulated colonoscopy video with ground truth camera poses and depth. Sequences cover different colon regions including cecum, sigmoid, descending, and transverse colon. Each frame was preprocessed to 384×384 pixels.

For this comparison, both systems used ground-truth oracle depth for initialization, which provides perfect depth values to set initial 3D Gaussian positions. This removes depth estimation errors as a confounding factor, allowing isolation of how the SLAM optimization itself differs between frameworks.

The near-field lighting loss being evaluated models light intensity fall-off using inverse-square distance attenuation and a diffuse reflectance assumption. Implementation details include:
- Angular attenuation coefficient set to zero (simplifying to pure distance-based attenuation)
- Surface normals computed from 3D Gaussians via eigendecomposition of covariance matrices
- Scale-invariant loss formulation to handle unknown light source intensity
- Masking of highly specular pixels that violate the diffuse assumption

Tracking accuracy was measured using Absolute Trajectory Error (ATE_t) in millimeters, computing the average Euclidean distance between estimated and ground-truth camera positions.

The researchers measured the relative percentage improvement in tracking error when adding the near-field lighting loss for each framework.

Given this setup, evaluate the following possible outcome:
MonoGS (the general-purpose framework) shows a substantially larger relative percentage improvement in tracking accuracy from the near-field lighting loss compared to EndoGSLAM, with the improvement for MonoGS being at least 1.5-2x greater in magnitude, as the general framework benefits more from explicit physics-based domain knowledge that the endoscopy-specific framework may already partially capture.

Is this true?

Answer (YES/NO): YES